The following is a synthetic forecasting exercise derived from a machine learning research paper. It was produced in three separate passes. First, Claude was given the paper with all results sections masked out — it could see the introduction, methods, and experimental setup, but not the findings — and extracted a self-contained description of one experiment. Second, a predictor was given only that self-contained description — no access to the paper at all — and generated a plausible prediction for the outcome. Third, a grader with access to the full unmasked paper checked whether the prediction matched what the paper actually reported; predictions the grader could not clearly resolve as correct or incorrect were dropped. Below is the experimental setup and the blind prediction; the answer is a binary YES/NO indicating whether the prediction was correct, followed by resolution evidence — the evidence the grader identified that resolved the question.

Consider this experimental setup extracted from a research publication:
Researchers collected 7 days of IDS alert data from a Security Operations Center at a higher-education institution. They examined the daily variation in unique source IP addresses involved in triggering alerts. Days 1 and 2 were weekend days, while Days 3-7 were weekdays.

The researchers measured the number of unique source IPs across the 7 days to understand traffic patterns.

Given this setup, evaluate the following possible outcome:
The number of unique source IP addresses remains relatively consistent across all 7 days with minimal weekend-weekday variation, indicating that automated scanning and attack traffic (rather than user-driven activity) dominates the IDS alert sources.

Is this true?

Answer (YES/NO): NO